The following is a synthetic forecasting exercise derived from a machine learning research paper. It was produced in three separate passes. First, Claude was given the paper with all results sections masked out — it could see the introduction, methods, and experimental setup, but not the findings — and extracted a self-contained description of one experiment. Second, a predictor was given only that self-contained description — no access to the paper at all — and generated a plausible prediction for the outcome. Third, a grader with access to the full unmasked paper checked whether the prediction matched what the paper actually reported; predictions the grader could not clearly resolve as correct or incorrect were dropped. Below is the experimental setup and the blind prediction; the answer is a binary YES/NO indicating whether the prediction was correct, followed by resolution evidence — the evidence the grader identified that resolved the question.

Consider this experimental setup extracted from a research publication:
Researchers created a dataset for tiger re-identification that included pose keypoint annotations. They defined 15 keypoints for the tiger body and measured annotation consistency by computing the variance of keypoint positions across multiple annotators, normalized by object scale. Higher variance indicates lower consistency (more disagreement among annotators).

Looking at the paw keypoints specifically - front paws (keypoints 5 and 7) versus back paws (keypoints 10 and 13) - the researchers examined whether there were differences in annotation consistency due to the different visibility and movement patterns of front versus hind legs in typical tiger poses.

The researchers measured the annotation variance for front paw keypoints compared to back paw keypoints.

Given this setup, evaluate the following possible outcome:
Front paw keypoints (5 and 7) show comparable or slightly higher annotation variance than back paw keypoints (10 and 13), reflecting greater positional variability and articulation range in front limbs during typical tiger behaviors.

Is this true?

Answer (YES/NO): NO